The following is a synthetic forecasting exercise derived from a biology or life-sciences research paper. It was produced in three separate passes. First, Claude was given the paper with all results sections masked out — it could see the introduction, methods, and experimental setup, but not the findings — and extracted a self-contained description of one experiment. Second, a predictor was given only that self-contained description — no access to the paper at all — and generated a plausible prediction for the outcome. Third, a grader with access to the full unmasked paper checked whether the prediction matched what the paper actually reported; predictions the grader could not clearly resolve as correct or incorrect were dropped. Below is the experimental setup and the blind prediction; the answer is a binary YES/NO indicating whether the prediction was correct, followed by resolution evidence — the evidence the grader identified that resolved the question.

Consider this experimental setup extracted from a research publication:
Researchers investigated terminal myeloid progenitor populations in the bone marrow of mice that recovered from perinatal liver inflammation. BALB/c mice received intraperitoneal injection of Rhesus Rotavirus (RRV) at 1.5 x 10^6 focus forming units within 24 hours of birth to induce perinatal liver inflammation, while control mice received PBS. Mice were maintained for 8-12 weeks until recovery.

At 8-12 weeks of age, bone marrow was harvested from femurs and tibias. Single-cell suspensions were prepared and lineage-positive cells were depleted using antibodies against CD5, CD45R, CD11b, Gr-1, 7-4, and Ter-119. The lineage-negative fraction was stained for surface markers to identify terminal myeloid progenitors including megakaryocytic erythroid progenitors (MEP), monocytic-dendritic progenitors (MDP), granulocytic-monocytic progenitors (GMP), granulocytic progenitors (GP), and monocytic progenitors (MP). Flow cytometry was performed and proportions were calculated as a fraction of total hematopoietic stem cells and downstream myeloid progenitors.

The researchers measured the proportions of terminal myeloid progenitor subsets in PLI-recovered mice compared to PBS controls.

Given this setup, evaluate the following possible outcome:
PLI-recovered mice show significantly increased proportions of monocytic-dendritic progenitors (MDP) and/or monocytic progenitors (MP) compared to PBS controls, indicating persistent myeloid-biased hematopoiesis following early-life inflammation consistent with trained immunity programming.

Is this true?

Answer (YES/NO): NO